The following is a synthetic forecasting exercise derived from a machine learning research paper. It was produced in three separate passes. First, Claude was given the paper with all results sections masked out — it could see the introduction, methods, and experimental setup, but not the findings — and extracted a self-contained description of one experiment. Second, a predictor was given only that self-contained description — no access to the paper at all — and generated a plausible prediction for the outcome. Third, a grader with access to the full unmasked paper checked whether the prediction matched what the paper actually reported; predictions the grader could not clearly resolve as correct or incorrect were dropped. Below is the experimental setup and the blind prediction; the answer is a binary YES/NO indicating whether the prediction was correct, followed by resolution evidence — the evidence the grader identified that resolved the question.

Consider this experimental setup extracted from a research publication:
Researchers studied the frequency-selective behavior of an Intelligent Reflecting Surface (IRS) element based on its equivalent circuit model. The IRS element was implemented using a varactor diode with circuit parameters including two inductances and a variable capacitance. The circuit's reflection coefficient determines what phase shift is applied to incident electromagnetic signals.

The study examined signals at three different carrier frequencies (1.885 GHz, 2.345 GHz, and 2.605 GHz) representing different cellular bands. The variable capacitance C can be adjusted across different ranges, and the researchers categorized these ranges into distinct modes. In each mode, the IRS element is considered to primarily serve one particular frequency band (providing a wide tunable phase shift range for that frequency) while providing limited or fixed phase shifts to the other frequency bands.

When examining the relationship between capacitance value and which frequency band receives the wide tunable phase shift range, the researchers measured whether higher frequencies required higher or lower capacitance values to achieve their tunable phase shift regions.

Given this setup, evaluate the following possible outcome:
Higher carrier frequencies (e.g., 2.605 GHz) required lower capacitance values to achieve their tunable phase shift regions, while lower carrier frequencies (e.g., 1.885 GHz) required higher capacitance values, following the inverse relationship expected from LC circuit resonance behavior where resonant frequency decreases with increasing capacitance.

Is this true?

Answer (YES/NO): YES